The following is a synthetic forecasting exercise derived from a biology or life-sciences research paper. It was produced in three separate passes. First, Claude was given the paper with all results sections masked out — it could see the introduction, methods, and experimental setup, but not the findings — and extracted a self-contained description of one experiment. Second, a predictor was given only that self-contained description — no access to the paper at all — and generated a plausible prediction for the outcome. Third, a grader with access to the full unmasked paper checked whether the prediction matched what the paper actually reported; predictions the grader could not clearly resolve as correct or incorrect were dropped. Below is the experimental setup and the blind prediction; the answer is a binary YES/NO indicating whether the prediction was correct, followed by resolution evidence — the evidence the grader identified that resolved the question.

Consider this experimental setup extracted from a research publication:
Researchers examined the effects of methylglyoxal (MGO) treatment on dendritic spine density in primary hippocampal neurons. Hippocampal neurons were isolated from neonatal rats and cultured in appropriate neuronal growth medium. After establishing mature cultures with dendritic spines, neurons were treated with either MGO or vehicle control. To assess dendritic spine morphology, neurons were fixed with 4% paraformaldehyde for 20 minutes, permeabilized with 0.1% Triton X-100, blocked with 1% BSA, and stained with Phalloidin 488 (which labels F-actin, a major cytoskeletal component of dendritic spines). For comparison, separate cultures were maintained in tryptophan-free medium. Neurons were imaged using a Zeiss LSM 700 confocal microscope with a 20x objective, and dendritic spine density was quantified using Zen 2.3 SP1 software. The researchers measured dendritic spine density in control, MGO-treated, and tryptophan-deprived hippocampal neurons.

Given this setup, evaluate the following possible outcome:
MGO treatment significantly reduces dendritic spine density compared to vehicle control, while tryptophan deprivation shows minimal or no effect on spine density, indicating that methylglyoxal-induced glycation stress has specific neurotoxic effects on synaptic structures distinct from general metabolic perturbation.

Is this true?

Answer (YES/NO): NO